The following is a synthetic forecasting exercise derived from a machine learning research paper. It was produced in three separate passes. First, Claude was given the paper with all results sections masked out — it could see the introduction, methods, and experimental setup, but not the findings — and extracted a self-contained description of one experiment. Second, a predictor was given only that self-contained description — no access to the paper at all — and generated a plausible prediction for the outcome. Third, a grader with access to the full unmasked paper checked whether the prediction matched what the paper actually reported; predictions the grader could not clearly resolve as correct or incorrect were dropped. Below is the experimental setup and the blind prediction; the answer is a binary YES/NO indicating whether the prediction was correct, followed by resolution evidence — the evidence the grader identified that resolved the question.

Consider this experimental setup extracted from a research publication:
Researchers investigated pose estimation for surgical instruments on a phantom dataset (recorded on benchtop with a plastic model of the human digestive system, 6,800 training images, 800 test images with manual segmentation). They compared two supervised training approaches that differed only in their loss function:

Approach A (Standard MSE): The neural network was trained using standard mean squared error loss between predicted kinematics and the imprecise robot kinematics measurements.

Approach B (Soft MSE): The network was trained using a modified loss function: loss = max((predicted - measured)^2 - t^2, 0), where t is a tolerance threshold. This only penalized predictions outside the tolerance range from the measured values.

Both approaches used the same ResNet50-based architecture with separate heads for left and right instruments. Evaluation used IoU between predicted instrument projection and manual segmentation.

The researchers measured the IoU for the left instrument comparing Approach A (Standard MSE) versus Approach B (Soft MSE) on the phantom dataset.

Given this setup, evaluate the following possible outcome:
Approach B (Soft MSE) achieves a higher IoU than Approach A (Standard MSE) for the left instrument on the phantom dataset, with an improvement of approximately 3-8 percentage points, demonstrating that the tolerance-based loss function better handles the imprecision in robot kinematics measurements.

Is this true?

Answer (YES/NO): YES